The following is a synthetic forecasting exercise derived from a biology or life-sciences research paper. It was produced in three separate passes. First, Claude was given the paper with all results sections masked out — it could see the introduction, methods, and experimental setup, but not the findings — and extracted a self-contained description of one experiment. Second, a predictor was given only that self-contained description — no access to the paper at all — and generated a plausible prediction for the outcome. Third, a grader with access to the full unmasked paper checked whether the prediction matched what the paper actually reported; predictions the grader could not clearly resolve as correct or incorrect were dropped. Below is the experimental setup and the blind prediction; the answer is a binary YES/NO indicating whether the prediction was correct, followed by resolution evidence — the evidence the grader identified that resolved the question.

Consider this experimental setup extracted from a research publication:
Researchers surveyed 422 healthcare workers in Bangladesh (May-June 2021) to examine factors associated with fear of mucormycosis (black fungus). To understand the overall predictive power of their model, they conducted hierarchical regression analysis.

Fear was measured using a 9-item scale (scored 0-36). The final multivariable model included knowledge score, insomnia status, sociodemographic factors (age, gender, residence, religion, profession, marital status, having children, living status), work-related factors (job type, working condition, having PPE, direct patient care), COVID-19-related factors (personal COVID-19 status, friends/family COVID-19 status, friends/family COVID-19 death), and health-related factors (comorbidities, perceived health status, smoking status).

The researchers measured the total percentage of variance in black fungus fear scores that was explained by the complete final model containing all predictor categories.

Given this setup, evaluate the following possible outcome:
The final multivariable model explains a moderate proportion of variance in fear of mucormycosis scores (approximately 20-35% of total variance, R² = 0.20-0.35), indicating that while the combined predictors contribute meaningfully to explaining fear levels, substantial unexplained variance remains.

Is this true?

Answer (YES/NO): NO